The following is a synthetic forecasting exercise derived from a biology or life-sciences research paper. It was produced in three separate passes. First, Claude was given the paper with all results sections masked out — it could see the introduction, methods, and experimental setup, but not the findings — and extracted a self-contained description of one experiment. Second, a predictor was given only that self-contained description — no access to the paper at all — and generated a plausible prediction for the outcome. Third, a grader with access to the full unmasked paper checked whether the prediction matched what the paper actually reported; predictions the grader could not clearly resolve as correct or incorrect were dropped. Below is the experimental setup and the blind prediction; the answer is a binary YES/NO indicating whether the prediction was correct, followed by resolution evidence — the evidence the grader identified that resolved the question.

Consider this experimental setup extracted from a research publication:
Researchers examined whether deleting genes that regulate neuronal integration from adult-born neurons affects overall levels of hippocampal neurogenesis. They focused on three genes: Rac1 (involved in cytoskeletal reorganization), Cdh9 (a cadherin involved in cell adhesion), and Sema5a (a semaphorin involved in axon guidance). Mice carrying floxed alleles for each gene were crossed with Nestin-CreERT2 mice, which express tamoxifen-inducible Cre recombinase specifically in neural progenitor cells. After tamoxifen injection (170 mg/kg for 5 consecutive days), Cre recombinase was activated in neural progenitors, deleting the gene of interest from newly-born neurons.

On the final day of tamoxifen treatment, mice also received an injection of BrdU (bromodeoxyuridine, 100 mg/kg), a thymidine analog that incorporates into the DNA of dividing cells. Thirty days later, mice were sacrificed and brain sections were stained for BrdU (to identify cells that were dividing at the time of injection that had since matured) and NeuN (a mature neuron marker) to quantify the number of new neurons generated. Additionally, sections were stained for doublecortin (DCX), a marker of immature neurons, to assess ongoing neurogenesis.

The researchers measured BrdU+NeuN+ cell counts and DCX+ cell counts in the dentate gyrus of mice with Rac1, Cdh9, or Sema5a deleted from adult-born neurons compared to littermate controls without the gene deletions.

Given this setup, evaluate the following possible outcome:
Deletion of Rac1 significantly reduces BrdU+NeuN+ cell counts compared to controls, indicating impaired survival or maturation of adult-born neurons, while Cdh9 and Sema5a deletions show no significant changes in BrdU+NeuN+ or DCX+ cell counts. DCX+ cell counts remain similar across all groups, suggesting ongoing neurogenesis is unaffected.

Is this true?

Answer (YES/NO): NO